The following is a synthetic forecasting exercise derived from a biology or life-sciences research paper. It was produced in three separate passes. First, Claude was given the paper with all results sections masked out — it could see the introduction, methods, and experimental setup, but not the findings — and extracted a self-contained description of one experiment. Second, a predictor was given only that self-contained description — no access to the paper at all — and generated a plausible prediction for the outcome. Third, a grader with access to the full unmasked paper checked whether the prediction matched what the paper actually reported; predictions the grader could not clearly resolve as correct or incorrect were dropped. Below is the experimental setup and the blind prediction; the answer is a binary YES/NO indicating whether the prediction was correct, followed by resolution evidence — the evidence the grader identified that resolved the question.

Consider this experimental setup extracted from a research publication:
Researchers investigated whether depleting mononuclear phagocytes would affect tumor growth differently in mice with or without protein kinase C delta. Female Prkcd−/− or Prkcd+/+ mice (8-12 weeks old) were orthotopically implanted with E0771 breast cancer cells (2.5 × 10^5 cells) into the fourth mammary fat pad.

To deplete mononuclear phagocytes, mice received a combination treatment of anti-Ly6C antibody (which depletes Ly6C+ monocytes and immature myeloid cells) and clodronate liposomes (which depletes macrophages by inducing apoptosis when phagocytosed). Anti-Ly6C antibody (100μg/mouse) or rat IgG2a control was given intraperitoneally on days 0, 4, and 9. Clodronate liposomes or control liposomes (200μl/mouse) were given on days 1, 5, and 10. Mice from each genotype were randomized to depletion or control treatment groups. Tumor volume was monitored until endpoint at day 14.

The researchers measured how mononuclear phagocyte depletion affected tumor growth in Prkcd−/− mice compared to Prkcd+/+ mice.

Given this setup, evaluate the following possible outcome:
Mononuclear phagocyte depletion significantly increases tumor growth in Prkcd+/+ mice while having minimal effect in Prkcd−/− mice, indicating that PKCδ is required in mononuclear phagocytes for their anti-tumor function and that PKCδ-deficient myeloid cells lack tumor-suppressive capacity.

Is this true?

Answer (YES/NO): NO